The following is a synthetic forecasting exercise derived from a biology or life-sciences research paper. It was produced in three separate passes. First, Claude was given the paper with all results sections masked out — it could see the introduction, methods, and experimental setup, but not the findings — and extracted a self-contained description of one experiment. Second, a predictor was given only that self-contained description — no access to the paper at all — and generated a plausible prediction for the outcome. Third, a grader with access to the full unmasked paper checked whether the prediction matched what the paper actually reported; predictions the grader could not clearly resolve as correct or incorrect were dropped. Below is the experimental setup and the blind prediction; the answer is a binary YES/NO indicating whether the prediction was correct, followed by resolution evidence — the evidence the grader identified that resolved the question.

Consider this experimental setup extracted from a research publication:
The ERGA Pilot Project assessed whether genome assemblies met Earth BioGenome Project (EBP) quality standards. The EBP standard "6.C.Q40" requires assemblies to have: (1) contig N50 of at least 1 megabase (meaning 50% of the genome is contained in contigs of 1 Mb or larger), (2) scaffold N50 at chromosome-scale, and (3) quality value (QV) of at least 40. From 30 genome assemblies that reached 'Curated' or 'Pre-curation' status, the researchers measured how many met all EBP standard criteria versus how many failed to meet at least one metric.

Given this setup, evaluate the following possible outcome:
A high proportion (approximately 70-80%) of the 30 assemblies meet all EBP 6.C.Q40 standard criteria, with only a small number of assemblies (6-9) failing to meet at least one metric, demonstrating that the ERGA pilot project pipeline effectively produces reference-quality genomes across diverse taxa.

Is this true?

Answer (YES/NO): NO